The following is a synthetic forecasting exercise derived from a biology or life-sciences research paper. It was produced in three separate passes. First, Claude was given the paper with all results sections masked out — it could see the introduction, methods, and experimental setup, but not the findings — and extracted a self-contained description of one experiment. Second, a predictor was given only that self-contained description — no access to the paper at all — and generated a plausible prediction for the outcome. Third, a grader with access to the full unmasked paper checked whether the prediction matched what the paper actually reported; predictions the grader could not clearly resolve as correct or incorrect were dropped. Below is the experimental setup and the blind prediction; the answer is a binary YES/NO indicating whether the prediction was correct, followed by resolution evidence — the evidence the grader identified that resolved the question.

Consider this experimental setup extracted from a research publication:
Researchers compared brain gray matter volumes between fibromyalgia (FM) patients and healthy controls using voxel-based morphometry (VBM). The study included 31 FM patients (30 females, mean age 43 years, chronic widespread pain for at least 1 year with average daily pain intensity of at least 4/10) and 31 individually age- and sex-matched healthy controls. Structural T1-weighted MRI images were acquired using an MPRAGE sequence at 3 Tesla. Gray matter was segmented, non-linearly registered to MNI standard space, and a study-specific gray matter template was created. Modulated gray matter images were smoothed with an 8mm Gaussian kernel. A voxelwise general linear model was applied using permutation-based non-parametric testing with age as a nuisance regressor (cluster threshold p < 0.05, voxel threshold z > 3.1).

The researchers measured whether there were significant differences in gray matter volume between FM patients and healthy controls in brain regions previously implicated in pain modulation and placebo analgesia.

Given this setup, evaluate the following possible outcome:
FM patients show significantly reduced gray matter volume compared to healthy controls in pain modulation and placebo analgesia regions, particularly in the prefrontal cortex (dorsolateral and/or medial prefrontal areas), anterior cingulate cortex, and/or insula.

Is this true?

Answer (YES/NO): YES